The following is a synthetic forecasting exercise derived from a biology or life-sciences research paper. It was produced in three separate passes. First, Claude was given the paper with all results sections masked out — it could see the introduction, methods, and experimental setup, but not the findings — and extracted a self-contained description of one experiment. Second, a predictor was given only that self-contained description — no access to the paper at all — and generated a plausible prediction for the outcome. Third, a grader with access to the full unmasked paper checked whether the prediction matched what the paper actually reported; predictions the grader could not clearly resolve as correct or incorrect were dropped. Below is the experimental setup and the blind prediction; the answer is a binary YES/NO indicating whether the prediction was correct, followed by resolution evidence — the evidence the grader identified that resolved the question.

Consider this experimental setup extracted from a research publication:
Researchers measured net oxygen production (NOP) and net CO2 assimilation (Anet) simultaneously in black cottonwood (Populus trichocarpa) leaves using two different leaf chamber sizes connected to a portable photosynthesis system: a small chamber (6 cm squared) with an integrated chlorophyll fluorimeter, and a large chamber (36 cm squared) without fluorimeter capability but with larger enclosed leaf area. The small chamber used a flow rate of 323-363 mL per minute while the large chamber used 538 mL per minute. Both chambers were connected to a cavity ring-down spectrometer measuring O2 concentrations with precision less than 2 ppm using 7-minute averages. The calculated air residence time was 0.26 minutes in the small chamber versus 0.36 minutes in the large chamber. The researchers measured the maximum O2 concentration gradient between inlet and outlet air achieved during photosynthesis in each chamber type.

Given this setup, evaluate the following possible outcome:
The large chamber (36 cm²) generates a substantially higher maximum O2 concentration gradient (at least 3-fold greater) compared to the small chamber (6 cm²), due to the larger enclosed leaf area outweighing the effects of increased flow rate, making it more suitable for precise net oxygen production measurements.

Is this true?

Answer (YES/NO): YES